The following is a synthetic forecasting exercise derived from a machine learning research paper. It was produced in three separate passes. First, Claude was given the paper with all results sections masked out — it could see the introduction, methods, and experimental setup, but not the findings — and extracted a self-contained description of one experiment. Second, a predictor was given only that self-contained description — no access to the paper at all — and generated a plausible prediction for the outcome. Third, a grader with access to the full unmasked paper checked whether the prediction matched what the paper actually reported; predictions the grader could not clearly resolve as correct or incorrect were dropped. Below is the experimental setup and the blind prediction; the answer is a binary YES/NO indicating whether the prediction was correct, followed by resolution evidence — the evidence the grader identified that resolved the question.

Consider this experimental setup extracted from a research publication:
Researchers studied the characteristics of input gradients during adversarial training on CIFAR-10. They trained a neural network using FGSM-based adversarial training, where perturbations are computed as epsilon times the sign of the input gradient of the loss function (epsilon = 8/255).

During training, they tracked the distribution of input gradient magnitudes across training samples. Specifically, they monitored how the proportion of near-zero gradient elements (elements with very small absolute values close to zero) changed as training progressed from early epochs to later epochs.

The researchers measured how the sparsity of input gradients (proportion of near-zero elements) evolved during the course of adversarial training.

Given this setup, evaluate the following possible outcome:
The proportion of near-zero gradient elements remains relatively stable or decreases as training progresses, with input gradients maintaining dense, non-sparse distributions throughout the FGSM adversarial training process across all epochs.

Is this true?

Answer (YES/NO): NO